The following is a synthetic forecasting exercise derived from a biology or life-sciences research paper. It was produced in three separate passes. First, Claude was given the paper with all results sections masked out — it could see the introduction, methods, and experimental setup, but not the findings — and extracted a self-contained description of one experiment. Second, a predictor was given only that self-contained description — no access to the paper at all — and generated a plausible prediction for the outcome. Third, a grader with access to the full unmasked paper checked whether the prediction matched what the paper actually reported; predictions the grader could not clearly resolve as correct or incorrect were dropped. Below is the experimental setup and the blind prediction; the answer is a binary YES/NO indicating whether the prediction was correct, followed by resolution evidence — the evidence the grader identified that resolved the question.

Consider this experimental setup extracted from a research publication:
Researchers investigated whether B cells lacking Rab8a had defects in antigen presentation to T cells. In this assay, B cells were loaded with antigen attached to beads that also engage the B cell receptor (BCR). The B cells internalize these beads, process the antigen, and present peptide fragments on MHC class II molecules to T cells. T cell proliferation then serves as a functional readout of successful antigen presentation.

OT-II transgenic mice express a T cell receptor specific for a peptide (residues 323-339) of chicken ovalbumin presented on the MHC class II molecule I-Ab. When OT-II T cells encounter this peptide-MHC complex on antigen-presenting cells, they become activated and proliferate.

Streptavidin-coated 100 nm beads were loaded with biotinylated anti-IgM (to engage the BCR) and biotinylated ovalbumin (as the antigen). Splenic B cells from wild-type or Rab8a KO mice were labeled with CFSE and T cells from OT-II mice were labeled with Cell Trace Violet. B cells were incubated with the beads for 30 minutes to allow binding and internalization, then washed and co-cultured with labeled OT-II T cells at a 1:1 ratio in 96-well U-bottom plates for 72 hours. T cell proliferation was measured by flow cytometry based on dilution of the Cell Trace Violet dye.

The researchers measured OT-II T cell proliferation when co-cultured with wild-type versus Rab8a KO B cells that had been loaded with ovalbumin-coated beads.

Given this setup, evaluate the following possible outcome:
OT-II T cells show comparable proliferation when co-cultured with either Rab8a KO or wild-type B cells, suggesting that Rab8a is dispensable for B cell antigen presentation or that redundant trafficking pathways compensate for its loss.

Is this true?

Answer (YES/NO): YES